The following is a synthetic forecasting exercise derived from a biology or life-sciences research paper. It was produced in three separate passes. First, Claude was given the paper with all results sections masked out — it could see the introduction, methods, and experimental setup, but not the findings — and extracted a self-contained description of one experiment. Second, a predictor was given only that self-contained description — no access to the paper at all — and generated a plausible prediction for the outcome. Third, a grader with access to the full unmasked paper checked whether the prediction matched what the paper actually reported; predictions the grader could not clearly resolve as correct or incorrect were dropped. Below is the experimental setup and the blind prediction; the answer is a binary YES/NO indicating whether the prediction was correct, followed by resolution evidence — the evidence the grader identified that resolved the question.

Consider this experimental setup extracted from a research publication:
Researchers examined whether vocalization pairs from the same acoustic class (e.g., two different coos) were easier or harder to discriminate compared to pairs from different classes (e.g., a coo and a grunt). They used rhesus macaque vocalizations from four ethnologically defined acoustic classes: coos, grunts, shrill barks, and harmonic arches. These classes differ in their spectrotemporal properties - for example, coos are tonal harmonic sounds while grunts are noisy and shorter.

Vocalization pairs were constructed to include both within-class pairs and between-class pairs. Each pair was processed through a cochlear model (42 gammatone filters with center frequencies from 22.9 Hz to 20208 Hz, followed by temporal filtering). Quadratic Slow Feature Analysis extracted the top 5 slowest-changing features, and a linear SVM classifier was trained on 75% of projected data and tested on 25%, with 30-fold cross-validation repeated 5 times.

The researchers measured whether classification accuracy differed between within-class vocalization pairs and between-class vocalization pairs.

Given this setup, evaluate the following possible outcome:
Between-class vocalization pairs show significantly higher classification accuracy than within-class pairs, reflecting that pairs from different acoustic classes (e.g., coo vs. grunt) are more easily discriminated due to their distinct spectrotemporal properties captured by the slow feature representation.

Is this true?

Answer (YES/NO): NO